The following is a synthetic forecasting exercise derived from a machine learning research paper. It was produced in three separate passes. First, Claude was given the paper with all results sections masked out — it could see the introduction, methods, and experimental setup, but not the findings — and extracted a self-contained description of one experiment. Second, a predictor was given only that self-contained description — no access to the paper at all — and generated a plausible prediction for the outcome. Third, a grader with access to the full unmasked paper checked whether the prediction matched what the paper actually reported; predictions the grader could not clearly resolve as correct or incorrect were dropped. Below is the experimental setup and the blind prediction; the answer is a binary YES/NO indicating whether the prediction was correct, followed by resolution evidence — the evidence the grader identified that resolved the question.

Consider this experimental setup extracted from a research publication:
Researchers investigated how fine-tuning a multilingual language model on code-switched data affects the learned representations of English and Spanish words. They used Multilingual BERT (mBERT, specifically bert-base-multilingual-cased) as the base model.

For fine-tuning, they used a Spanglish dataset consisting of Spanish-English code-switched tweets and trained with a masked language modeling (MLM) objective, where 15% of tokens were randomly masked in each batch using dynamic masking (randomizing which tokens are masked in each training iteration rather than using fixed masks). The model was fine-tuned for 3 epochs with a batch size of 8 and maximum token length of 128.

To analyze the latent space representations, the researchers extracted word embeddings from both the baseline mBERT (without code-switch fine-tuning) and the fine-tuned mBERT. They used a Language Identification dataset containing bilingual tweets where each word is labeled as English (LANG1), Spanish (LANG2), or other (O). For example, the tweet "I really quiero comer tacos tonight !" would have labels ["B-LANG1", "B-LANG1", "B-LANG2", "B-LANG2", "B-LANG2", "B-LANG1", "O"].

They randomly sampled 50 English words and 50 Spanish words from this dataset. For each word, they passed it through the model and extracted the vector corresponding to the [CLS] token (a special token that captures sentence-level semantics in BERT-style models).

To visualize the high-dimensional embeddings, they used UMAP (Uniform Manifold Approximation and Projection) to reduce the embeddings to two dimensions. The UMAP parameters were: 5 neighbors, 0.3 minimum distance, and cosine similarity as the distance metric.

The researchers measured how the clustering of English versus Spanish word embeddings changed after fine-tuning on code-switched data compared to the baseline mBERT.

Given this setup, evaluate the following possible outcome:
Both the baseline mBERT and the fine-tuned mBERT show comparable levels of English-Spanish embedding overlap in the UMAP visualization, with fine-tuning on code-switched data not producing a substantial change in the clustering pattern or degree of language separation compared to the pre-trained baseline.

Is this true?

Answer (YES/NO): NO